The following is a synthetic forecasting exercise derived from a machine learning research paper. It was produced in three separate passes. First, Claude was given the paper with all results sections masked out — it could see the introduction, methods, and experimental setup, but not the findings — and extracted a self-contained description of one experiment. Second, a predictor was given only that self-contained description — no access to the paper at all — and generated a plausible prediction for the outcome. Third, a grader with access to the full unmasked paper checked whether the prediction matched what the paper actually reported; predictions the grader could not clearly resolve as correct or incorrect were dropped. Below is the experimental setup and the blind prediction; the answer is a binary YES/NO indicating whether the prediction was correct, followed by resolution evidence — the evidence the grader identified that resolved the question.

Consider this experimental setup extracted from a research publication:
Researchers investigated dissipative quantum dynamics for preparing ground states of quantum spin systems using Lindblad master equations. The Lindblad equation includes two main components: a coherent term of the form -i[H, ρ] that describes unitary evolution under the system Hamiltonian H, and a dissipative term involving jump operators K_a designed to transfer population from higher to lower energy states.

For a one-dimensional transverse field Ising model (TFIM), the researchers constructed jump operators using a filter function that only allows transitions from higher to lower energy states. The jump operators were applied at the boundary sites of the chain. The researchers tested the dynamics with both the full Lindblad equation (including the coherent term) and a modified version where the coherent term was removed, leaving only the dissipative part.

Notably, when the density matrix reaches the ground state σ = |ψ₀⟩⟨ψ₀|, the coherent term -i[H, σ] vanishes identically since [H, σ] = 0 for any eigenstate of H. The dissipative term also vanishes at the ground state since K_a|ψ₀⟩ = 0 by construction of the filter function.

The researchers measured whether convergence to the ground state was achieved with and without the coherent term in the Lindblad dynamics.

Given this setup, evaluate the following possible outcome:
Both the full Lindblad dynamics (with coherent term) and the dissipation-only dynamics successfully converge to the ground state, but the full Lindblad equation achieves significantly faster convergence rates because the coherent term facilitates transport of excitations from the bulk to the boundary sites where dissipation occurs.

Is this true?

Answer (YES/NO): NO